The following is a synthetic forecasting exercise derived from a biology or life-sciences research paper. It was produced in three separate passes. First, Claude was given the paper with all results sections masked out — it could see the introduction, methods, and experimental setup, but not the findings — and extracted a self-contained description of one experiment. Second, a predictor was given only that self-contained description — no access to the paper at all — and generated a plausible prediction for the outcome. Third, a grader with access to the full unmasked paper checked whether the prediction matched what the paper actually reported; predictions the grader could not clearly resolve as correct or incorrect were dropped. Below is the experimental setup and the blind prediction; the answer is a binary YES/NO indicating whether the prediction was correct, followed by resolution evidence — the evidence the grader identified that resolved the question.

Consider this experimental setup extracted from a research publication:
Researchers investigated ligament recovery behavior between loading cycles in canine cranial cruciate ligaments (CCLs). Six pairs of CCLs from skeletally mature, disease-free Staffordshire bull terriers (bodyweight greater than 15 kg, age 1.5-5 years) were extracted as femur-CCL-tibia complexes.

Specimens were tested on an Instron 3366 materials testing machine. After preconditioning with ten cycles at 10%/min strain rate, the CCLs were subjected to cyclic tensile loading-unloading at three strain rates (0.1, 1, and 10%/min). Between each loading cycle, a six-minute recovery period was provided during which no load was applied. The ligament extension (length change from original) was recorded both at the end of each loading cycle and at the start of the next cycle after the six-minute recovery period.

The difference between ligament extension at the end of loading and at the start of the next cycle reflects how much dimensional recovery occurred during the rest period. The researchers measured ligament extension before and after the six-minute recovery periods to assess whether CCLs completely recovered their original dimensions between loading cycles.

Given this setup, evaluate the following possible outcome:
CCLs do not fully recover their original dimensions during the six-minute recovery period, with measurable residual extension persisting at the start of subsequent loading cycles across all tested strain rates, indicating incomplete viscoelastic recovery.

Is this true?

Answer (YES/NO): YES